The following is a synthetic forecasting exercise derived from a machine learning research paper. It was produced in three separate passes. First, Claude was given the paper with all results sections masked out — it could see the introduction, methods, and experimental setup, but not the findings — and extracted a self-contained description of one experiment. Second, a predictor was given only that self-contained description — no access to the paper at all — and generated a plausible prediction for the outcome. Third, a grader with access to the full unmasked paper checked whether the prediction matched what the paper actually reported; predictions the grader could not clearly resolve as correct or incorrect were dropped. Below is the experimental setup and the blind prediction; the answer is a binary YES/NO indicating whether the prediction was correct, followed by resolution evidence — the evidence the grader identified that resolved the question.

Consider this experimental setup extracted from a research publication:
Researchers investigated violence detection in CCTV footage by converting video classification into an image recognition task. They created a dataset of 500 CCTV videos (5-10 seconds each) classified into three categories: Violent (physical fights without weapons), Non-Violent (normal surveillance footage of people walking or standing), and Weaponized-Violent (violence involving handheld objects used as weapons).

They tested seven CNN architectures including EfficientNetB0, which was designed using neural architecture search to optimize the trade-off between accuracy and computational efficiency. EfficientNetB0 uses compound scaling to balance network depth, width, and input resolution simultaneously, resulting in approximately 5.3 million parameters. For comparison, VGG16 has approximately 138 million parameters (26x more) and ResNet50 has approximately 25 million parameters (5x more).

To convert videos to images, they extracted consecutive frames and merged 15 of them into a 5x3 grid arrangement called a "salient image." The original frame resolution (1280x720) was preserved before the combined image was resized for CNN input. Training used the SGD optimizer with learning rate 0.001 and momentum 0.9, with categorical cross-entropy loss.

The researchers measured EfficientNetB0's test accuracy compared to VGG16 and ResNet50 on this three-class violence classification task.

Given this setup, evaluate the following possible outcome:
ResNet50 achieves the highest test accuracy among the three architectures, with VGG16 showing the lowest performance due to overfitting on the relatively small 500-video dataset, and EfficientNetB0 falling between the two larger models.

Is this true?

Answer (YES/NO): NO